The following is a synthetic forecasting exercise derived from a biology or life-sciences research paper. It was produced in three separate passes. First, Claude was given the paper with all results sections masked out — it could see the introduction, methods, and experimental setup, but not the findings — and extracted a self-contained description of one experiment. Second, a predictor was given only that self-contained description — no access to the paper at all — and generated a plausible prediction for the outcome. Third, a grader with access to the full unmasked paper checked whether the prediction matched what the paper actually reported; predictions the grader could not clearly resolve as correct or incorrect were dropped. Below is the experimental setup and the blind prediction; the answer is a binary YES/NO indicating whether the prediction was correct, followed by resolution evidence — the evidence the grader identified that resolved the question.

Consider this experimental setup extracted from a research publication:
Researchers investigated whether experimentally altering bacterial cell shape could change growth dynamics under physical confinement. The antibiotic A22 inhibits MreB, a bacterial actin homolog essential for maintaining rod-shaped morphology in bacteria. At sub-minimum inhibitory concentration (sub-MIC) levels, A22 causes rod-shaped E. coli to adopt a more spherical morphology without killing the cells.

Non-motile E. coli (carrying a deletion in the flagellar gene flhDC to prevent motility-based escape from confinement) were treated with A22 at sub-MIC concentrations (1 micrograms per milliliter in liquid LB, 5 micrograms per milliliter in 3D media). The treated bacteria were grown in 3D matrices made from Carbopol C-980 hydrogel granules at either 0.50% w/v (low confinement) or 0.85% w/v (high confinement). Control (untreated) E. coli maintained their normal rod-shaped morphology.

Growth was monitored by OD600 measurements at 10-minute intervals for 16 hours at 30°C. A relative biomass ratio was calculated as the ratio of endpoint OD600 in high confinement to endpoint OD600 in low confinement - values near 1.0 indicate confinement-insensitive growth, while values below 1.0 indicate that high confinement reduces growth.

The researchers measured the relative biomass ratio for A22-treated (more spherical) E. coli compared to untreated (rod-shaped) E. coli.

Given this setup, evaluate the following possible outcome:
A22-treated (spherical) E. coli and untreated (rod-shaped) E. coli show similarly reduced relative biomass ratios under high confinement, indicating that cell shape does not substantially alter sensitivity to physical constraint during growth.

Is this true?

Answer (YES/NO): NO